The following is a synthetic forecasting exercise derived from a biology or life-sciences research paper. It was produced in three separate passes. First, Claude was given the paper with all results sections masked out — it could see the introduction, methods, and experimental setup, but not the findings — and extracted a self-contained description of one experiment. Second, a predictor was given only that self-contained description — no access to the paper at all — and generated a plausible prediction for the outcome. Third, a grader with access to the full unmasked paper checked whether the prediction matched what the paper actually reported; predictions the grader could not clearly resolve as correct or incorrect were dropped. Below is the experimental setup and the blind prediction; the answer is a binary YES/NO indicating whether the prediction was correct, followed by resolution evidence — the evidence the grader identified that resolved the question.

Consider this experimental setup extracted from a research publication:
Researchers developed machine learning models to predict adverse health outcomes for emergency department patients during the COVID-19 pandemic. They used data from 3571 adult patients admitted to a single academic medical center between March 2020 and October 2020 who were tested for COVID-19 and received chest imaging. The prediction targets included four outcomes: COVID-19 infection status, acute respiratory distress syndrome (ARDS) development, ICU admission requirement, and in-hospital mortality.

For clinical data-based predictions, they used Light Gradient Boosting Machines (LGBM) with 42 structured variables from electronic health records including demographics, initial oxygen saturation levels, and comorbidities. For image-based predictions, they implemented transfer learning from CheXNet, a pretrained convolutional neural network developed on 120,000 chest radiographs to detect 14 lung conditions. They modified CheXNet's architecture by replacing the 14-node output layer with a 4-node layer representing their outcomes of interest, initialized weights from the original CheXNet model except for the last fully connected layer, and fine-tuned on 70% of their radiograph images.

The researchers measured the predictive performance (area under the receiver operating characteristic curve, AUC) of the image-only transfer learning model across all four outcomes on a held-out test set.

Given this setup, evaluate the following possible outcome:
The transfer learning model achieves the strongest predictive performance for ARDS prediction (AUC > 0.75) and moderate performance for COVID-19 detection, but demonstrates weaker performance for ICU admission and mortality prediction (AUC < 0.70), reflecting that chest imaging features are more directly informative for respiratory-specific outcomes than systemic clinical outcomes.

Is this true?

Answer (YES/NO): NO